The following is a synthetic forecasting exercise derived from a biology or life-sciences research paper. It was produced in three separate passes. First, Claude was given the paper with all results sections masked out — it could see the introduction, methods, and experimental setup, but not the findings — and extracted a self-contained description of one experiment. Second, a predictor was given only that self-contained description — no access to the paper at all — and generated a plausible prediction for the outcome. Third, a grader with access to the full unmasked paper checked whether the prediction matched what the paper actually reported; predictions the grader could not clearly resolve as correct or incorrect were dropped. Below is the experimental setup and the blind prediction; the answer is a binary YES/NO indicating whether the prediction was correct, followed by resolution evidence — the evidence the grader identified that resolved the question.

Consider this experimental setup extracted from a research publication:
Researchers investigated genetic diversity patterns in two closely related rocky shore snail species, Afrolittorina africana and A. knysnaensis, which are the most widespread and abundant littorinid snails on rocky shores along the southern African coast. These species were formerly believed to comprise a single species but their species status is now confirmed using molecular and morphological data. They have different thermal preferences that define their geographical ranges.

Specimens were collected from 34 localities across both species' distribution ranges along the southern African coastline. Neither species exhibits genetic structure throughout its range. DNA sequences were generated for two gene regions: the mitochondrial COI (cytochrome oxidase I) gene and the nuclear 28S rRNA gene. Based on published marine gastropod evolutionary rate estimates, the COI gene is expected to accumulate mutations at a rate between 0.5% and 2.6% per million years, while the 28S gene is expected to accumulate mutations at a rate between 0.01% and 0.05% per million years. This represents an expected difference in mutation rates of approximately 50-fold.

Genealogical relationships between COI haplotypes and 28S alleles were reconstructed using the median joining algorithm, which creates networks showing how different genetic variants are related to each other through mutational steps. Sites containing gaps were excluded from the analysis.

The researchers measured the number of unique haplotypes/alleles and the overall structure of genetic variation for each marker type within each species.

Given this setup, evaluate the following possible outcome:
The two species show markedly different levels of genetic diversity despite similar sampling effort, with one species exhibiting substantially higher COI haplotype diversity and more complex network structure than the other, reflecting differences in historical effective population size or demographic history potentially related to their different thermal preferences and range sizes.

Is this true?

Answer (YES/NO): NO